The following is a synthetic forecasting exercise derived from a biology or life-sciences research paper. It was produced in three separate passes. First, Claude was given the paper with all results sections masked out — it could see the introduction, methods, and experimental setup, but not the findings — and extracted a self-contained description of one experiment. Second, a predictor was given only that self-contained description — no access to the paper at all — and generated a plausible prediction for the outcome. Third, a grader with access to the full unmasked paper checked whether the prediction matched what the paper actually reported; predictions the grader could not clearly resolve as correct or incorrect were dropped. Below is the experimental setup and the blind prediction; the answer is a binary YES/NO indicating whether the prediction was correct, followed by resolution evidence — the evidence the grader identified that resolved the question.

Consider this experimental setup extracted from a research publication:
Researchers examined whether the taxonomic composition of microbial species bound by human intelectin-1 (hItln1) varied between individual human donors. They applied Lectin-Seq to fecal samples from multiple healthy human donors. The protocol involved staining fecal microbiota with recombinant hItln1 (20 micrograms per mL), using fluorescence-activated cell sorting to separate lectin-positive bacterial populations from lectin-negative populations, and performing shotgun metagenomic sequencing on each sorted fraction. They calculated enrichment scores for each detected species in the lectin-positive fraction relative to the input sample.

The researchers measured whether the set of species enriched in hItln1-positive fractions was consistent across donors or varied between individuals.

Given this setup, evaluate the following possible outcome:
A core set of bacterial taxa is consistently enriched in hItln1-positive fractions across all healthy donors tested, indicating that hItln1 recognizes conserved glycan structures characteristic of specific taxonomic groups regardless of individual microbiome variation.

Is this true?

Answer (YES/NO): NO